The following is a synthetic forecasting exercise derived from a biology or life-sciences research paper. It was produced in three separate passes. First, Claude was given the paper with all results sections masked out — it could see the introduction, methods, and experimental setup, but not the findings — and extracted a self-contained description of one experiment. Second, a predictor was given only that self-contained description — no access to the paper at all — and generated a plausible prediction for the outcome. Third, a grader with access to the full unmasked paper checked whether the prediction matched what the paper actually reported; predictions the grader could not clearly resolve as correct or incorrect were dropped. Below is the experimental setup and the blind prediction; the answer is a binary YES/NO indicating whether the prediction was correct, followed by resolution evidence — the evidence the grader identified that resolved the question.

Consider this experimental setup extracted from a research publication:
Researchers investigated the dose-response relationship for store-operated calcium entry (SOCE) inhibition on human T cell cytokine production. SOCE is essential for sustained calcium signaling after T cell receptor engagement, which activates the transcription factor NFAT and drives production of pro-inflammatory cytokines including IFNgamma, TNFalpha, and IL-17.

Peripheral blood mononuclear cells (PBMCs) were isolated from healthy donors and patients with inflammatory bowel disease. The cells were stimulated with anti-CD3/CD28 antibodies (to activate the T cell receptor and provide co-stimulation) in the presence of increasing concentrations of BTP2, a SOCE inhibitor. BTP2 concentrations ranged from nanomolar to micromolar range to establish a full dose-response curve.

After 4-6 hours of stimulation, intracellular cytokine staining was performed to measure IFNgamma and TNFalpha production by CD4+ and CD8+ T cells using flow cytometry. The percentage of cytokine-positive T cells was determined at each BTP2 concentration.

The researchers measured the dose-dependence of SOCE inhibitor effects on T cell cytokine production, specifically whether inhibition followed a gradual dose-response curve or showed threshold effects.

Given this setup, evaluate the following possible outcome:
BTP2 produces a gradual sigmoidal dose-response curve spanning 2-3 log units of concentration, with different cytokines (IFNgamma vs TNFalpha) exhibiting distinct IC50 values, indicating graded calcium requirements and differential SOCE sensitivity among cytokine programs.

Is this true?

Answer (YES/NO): YES